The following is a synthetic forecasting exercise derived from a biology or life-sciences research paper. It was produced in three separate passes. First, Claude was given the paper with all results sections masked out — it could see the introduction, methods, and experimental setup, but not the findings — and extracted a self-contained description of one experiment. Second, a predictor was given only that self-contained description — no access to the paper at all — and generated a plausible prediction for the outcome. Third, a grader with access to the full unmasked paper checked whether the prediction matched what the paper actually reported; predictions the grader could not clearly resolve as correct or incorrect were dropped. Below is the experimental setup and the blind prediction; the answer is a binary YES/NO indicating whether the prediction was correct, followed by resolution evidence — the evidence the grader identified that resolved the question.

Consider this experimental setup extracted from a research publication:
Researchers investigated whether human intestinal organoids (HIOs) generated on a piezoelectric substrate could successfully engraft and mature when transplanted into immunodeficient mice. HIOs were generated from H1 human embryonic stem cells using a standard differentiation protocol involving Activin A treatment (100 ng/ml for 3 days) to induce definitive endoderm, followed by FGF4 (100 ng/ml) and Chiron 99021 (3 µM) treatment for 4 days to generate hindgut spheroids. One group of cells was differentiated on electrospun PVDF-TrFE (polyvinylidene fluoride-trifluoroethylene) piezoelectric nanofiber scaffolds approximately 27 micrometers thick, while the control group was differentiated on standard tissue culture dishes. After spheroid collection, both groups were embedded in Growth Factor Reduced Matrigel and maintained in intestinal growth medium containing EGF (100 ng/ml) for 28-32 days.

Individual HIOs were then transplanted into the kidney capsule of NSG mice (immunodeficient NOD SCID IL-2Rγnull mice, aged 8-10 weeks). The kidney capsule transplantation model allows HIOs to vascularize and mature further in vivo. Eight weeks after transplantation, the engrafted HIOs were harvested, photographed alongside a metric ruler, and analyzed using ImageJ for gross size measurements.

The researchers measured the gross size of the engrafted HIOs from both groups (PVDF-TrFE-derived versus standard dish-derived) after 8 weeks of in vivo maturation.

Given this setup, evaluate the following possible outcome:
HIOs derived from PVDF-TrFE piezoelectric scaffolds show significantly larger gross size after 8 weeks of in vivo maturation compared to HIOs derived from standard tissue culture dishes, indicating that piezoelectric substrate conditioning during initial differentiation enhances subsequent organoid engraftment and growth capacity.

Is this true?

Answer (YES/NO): NO